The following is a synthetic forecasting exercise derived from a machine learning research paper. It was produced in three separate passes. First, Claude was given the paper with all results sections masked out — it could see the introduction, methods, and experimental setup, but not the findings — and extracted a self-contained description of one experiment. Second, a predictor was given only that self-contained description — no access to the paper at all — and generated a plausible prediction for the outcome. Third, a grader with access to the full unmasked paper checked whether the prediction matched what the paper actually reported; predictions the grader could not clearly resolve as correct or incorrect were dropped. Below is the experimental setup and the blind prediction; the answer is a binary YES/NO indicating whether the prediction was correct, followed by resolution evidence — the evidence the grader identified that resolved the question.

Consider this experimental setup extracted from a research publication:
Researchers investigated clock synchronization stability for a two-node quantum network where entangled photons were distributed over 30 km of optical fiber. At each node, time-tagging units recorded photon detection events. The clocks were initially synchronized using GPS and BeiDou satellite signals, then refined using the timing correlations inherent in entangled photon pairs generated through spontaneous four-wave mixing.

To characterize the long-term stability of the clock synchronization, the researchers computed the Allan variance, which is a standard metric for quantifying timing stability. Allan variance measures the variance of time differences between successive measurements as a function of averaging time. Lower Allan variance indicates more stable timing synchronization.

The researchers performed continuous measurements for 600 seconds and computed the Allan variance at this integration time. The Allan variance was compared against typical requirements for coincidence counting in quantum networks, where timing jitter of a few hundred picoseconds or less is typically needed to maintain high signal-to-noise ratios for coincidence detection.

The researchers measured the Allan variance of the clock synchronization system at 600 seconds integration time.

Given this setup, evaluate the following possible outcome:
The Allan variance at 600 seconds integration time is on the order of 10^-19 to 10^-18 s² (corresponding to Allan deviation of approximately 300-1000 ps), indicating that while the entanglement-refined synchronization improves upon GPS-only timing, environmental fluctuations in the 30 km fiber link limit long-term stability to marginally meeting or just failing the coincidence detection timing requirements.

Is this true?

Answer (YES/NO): NO